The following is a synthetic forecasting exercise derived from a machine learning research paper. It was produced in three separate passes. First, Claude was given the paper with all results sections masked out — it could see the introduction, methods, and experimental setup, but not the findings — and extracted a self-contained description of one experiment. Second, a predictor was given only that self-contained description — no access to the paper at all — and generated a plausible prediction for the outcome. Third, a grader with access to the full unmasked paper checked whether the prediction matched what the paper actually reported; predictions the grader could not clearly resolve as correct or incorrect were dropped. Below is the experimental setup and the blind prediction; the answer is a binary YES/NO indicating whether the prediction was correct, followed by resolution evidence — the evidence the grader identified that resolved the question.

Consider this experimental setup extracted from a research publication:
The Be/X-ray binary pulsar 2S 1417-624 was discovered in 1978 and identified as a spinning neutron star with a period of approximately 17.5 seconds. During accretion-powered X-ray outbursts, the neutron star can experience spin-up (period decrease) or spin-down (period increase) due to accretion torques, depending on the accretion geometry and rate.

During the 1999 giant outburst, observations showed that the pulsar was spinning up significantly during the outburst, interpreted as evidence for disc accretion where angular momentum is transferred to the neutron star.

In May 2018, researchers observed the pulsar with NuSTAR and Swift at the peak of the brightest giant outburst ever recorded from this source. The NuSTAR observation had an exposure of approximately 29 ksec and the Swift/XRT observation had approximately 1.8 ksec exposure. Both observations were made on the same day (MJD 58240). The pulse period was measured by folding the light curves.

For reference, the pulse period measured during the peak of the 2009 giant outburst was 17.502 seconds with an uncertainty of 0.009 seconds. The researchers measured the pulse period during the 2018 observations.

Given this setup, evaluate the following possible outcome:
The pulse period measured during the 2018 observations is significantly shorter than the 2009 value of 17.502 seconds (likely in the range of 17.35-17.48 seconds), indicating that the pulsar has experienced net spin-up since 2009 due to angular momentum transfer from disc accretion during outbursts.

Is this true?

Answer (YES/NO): YES